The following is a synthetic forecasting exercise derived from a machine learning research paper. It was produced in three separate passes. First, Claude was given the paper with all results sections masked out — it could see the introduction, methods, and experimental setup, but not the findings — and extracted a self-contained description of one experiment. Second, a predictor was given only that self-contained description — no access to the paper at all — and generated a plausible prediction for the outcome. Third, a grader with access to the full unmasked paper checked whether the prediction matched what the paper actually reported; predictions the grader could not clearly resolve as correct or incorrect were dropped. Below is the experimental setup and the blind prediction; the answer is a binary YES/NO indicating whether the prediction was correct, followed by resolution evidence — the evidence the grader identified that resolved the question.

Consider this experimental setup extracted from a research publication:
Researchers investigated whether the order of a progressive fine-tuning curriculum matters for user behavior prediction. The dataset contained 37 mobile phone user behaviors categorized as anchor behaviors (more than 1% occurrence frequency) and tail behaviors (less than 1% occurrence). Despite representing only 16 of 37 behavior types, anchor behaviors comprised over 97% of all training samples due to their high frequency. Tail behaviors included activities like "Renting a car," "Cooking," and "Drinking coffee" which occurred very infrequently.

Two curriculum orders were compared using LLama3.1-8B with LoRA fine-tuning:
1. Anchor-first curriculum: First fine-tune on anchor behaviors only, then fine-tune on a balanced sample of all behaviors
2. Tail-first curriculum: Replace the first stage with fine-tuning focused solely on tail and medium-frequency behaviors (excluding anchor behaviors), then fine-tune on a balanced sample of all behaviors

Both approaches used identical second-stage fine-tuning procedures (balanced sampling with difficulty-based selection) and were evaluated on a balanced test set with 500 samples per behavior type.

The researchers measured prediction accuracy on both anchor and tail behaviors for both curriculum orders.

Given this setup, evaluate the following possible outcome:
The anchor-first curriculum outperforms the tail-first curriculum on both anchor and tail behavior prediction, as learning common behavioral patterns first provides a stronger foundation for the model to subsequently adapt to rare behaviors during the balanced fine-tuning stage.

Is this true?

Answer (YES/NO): YES